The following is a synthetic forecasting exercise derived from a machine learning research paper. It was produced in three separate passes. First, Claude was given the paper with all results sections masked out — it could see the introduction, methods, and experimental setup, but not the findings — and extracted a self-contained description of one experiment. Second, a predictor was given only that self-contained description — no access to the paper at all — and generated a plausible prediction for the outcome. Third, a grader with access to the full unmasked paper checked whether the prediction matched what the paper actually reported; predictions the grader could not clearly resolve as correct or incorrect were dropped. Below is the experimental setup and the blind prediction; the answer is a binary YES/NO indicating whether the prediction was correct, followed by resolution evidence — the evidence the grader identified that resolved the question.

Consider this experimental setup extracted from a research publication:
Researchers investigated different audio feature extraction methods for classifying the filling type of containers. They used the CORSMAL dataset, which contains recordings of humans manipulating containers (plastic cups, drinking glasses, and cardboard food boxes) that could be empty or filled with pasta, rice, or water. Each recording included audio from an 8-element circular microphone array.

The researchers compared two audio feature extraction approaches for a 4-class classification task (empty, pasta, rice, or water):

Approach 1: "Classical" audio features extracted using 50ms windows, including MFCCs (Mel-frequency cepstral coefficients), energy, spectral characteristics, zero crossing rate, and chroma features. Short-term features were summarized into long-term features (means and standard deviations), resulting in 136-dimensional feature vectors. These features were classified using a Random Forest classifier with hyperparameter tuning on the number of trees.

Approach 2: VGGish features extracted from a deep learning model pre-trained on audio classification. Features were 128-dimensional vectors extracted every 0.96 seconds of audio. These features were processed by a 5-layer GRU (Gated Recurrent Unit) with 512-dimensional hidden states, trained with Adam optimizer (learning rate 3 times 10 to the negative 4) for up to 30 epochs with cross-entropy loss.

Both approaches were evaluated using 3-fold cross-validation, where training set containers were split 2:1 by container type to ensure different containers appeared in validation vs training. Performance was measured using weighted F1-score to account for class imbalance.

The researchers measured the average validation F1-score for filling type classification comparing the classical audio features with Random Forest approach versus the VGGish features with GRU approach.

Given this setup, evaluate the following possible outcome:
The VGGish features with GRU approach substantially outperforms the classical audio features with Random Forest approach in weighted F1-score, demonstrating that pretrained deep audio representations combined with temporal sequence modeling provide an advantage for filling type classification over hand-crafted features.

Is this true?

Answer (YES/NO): NO